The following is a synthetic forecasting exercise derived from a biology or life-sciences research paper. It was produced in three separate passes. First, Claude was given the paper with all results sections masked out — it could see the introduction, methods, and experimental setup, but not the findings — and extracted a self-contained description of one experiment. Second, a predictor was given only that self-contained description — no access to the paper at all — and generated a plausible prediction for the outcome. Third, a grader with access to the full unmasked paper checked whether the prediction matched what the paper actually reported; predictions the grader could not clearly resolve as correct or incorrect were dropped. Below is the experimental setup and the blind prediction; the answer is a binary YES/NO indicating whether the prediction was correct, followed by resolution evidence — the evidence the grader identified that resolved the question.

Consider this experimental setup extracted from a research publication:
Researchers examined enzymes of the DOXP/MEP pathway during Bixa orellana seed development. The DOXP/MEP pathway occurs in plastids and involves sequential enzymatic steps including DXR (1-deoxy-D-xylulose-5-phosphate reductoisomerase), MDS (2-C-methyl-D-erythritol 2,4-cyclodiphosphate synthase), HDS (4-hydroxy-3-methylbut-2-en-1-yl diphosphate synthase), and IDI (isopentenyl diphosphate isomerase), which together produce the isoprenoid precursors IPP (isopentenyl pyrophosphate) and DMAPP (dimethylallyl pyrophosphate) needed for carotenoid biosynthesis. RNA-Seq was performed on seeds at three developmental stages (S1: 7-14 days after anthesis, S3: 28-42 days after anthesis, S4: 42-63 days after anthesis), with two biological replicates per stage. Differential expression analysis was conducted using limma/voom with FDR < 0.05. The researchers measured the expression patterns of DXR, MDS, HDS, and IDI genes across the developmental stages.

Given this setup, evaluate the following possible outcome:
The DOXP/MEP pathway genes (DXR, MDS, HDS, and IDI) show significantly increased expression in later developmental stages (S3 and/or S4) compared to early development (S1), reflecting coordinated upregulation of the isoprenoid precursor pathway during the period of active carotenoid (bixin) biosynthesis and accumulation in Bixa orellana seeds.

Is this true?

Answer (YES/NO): YES